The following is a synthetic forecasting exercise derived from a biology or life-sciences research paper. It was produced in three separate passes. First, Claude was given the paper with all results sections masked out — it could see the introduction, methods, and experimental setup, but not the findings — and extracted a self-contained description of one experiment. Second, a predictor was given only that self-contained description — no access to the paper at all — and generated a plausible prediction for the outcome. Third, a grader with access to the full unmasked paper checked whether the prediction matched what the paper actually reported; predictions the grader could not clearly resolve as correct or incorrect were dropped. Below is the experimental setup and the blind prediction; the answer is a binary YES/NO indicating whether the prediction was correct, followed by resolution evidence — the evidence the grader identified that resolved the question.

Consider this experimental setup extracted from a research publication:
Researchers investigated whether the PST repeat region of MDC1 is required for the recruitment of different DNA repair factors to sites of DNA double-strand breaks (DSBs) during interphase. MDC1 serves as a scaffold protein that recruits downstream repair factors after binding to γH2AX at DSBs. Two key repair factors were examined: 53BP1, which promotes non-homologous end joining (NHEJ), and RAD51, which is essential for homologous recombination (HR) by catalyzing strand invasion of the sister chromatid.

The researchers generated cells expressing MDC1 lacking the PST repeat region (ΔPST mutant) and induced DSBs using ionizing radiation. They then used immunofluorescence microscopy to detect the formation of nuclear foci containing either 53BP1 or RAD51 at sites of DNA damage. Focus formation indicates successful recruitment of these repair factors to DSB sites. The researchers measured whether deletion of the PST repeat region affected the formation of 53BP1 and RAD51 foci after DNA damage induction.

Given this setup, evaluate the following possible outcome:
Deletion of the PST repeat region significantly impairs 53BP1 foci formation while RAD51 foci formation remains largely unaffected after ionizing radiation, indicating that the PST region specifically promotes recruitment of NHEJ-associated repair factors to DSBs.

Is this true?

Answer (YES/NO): NO